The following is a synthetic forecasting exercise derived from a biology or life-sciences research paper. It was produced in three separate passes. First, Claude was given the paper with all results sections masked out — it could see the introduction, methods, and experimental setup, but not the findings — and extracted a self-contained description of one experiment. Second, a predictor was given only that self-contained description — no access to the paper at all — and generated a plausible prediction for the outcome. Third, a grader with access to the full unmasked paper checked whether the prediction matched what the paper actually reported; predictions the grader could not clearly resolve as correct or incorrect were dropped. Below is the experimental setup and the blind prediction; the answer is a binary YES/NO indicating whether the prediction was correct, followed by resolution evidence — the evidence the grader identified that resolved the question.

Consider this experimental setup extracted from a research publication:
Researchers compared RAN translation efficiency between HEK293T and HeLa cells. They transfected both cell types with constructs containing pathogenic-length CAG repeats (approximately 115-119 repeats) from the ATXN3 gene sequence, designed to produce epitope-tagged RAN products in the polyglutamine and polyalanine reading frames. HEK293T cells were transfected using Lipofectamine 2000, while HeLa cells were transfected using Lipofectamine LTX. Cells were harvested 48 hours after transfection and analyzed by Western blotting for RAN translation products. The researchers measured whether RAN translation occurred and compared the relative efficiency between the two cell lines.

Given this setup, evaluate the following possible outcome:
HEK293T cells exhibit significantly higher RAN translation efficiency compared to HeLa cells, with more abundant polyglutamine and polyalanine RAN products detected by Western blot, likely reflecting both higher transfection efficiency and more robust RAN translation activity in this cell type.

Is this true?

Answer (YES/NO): YES